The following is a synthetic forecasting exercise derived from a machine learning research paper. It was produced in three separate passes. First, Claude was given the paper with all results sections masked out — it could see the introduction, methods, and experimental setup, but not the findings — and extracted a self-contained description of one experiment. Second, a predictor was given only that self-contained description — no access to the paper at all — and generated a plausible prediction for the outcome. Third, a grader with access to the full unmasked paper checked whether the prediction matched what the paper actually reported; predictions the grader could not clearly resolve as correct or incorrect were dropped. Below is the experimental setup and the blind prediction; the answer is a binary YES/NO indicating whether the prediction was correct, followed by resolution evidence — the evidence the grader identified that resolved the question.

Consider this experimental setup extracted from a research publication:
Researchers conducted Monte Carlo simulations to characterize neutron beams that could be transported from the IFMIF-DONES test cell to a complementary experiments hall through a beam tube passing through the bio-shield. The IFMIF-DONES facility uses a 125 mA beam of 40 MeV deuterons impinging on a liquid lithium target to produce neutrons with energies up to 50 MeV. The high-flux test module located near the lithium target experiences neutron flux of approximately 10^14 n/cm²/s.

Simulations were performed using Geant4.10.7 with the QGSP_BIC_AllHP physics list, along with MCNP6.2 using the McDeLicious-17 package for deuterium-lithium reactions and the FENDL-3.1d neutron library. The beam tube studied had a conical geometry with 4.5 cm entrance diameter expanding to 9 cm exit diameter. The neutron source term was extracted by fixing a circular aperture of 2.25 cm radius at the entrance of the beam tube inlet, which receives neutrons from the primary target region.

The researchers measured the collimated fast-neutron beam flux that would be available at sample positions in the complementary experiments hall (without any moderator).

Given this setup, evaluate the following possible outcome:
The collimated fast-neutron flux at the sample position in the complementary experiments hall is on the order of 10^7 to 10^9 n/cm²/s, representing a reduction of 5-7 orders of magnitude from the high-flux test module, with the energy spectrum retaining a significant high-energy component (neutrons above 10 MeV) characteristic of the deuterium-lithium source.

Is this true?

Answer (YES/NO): NO